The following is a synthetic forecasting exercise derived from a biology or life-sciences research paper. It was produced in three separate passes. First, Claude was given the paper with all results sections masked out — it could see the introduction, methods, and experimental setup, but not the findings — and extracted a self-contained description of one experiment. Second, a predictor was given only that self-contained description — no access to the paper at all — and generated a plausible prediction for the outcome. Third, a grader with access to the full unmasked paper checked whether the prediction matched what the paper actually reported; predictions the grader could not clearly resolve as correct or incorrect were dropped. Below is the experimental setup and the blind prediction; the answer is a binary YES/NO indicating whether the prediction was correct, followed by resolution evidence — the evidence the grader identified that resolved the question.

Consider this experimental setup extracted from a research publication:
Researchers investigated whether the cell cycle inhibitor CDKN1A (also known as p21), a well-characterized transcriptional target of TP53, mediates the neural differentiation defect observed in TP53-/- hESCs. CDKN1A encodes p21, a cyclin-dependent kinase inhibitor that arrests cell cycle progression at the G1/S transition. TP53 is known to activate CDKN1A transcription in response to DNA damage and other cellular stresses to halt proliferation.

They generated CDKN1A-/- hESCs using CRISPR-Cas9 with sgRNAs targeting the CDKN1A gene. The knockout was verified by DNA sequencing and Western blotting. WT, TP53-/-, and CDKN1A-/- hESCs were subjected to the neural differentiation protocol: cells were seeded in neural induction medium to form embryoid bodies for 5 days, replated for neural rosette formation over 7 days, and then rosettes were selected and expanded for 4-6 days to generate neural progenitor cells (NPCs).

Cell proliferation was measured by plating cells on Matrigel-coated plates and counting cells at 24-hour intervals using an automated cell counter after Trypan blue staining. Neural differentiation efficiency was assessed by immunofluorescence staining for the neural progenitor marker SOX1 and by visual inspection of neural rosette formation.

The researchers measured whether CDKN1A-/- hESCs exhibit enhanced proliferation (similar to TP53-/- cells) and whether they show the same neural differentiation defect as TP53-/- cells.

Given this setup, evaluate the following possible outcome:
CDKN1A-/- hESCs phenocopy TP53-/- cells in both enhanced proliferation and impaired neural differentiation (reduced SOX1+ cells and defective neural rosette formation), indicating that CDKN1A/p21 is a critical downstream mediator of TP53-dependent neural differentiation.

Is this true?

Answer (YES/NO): NO